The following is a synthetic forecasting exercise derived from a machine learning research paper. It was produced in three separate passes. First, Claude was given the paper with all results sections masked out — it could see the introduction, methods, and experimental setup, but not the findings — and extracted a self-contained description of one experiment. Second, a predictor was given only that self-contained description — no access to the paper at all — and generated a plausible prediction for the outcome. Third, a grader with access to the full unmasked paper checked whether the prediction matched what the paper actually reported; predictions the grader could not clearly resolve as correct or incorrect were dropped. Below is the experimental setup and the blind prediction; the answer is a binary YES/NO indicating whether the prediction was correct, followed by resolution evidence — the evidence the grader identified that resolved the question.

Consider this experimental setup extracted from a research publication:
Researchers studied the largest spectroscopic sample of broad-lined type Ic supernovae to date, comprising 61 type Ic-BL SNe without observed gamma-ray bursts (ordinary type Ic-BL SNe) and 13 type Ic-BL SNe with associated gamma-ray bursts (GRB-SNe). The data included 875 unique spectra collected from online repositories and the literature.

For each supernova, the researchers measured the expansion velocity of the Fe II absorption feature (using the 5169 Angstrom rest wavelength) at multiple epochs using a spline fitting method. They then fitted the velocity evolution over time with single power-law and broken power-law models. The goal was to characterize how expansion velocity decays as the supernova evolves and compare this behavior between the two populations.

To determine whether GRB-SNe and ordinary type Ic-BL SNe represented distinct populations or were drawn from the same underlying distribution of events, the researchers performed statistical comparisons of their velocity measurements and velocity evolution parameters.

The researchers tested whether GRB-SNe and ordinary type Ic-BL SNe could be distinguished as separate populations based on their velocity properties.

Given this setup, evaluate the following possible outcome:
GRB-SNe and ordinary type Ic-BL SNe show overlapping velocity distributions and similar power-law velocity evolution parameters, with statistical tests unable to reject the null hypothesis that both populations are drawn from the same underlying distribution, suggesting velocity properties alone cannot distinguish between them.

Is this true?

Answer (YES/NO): YES